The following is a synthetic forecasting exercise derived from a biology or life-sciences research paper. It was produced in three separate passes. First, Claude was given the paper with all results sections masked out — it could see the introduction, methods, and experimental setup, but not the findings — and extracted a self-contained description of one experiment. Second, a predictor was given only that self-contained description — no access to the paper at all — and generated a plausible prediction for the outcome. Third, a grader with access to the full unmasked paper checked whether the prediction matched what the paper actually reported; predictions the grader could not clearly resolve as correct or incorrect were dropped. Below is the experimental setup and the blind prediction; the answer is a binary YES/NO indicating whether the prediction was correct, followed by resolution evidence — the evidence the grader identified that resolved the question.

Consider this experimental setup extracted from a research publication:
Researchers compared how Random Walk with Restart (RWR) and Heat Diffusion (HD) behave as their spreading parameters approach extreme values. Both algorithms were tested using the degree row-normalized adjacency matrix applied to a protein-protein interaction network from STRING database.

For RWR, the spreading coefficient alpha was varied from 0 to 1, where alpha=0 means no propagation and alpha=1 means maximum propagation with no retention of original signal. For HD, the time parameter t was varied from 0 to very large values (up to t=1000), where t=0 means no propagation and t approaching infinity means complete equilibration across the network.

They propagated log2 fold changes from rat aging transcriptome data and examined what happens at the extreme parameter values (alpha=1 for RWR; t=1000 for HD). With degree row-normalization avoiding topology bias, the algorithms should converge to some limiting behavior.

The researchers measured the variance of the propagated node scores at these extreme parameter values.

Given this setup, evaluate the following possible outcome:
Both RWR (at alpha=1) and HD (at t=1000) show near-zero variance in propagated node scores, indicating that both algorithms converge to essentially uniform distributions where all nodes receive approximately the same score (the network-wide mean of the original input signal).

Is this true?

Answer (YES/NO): YES